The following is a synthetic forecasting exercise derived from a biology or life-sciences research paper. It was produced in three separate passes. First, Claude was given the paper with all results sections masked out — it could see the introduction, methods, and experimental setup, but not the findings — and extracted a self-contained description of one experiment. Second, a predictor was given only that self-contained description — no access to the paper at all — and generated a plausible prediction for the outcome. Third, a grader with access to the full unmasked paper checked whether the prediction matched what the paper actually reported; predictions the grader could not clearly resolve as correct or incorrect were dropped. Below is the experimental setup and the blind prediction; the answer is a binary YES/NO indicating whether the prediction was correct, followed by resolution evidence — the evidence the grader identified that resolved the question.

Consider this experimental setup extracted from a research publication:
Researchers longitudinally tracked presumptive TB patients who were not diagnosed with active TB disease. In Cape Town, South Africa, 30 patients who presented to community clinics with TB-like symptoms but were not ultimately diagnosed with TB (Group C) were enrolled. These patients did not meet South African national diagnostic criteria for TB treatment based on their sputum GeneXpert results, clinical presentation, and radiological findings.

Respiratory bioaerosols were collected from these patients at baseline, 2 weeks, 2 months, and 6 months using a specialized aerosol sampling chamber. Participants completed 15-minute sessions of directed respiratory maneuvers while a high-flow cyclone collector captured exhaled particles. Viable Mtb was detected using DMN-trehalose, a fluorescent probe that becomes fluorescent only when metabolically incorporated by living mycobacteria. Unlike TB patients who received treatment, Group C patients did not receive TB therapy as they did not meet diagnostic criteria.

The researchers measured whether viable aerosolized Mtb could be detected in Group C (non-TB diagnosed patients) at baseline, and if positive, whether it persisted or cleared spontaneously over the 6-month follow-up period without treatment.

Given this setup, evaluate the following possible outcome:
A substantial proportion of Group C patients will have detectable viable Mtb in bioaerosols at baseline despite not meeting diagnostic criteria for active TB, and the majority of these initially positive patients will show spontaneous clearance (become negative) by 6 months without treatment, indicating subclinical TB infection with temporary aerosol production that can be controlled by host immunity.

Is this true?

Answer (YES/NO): YES